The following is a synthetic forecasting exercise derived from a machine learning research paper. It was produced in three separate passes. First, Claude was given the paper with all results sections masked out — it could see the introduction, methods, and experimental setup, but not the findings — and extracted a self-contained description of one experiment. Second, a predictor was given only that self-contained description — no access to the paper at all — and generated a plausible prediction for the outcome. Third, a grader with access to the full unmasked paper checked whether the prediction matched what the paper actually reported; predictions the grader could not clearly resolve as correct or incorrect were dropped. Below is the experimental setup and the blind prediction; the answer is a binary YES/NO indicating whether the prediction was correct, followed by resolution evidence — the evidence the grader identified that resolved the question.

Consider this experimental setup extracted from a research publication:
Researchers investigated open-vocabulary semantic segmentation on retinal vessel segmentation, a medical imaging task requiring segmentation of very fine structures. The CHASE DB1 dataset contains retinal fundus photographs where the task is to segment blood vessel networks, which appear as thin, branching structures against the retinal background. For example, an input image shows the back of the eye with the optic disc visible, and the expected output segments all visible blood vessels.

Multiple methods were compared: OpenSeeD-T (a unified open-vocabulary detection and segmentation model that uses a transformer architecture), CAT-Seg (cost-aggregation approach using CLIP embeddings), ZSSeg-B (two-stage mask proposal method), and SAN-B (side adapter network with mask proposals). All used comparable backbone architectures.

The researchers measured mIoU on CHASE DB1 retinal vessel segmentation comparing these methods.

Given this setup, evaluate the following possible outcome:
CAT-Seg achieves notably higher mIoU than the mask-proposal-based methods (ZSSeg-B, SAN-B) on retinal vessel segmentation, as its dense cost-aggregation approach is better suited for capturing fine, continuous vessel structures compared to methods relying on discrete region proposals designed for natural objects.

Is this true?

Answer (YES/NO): NO